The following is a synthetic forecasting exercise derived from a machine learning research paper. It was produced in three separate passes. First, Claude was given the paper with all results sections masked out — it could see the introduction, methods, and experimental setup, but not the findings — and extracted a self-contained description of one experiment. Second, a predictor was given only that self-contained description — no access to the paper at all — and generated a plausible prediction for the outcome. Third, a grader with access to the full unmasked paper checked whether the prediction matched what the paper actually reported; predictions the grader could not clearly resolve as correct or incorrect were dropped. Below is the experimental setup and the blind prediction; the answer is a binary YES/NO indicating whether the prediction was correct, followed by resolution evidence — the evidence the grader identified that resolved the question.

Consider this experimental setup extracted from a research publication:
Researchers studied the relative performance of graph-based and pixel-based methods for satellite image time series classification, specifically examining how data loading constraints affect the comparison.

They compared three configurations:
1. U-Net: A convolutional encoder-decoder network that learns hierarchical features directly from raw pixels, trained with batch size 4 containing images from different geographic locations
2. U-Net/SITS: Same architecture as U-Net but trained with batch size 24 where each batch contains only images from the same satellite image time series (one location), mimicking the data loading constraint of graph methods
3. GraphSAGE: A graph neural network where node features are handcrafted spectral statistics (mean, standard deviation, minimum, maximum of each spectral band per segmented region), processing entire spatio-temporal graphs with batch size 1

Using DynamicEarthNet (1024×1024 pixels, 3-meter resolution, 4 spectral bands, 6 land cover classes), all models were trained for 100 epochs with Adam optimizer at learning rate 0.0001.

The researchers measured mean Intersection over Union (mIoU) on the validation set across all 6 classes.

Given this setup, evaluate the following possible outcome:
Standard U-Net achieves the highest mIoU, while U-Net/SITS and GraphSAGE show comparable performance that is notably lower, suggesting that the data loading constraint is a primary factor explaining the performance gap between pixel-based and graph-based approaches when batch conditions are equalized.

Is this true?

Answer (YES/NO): NO